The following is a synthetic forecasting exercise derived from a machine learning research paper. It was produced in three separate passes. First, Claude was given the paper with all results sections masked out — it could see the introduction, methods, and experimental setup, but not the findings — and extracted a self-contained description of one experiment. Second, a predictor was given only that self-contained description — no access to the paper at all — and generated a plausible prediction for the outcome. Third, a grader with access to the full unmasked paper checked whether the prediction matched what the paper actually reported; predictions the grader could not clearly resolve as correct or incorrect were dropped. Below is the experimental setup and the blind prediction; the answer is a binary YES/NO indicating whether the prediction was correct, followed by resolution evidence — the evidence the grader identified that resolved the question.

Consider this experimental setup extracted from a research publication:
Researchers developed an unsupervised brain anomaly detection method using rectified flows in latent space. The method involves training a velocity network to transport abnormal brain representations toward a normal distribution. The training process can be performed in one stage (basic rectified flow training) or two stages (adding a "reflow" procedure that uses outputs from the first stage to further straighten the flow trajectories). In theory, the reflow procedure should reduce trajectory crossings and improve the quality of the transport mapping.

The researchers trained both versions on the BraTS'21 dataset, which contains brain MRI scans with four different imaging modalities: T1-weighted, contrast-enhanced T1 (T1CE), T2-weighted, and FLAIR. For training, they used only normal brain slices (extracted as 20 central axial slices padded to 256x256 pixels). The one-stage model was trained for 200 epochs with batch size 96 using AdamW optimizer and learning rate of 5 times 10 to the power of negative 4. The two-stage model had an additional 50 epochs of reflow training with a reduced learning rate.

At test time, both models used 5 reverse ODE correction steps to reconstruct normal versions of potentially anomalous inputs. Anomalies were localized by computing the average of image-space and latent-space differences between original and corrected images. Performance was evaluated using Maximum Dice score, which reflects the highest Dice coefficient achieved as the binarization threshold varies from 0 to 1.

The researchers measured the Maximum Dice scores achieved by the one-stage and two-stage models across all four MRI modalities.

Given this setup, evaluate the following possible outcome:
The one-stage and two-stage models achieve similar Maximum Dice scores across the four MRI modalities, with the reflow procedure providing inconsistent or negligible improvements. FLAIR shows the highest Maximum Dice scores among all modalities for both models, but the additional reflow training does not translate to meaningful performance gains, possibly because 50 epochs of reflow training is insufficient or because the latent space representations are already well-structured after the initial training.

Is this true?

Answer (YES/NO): YES